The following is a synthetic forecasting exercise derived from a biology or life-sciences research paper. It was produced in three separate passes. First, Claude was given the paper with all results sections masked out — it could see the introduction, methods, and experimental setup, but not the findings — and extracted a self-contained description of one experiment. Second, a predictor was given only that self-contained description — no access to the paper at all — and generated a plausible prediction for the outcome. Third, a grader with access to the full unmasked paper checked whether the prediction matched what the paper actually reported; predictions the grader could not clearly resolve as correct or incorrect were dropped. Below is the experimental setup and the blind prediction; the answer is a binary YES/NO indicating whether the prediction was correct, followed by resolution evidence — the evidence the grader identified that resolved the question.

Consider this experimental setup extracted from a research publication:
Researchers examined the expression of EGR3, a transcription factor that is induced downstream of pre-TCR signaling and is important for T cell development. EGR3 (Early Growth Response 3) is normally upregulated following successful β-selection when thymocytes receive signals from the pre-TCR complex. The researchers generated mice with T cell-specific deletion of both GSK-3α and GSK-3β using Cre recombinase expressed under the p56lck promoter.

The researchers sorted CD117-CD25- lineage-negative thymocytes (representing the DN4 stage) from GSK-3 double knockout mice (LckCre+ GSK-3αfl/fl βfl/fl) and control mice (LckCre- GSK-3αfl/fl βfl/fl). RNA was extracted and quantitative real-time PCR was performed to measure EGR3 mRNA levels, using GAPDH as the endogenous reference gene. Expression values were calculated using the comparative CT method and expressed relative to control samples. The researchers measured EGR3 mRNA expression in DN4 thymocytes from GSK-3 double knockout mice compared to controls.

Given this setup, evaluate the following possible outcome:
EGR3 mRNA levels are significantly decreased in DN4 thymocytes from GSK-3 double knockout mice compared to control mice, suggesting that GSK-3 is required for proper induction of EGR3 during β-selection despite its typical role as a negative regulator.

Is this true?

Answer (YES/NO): YES